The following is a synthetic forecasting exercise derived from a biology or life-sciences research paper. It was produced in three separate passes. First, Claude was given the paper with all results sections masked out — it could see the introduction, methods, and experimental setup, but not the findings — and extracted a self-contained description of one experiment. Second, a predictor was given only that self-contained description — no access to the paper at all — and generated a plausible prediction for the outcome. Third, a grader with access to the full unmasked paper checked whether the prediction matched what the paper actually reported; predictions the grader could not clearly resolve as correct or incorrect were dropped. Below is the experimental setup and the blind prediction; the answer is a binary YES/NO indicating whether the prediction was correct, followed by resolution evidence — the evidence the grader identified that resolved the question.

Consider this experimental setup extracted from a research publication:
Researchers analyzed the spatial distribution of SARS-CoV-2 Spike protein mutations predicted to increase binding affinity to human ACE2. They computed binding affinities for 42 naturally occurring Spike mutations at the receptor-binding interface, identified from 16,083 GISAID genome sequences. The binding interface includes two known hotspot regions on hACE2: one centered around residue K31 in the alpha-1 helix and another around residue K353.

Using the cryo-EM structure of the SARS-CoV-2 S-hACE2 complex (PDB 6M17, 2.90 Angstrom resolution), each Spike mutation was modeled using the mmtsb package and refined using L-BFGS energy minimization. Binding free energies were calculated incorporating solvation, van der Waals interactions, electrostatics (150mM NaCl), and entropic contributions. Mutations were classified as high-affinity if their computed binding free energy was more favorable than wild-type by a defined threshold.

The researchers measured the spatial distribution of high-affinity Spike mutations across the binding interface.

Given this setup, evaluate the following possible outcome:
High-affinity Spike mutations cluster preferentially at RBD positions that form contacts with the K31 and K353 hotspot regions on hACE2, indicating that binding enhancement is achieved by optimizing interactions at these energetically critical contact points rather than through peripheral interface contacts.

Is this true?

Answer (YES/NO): YES